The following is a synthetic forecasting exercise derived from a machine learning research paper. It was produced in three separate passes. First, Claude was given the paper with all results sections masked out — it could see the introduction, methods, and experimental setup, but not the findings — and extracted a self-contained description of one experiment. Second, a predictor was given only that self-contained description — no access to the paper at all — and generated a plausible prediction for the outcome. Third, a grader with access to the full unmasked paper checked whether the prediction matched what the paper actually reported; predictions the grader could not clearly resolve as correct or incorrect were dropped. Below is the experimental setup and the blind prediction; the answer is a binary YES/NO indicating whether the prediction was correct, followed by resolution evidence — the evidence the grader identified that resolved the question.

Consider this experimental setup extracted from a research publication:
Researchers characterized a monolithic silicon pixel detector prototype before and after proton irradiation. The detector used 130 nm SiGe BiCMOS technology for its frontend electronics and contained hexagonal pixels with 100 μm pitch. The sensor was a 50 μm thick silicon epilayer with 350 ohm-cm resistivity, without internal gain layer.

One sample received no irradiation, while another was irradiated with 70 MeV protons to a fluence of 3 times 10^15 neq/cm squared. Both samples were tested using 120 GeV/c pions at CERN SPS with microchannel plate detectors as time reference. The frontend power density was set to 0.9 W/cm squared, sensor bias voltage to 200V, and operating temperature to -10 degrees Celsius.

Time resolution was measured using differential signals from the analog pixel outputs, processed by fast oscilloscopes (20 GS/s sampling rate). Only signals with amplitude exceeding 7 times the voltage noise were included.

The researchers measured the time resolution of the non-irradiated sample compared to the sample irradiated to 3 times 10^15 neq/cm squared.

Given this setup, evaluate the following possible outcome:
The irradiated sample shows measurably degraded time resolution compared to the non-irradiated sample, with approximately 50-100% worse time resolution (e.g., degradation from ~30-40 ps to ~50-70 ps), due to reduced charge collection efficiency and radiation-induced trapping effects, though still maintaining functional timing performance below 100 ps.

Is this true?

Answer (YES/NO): NO